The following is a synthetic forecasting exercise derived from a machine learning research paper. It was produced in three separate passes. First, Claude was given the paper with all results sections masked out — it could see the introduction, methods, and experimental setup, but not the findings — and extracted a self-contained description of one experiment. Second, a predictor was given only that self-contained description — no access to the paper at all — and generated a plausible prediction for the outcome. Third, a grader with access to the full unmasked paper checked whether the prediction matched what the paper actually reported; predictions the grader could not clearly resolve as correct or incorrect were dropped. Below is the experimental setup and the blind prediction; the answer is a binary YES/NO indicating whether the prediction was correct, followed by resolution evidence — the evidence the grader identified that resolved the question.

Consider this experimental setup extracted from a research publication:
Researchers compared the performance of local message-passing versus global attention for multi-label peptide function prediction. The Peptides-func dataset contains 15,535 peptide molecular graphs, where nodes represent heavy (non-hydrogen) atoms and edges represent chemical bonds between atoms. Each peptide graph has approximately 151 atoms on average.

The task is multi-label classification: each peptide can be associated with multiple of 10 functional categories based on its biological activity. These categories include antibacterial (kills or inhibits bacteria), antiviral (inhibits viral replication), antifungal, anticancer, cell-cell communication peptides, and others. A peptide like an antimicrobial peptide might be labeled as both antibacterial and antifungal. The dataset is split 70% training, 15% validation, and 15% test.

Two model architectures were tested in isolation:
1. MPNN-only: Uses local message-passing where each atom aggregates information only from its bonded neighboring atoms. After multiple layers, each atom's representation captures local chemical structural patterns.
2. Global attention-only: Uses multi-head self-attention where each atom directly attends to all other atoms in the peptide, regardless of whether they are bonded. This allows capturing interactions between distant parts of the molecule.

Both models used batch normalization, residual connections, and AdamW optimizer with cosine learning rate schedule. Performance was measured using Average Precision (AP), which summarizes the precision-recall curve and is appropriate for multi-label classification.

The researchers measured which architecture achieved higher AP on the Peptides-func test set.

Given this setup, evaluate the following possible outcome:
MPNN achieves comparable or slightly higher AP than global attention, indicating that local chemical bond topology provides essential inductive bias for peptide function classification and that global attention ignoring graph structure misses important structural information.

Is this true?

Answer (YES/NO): NO